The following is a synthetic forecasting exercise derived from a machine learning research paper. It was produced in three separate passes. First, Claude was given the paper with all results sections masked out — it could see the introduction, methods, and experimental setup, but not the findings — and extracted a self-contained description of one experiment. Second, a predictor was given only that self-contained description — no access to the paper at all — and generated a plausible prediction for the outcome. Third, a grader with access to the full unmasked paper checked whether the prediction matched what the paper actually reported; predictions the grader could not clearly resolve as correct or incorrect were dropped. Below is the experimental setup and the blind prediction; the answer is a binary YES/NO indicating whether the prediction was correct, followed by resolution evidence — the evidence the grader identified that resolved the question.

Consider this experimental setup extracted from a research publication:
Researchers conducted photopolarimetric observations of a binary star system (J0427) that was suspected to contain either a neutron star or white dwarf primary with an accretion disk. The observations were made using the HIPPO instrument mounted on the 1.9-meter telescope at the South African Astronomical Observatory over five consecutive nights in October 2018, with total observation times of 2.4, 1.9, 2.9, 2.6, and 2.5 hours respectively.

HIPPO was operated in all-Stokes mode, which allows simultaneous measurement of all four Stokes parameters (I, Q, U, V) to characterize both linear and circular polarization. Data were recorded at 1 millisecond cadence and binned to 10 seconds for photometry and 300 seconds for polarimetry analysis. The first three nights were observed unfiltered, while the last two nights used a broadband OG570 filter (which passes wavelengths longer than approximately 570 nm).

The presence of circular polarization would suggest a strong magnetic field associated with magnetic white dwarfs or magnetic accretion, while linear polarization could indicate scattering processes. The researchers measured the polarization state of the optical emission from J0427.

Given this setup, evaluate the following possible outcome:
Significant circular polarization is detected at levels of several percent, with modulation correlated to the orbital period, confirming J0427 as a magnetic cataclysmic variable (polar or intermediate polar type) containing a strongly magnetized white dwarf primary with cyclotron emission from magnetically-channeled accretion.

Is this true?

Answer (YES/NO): NO